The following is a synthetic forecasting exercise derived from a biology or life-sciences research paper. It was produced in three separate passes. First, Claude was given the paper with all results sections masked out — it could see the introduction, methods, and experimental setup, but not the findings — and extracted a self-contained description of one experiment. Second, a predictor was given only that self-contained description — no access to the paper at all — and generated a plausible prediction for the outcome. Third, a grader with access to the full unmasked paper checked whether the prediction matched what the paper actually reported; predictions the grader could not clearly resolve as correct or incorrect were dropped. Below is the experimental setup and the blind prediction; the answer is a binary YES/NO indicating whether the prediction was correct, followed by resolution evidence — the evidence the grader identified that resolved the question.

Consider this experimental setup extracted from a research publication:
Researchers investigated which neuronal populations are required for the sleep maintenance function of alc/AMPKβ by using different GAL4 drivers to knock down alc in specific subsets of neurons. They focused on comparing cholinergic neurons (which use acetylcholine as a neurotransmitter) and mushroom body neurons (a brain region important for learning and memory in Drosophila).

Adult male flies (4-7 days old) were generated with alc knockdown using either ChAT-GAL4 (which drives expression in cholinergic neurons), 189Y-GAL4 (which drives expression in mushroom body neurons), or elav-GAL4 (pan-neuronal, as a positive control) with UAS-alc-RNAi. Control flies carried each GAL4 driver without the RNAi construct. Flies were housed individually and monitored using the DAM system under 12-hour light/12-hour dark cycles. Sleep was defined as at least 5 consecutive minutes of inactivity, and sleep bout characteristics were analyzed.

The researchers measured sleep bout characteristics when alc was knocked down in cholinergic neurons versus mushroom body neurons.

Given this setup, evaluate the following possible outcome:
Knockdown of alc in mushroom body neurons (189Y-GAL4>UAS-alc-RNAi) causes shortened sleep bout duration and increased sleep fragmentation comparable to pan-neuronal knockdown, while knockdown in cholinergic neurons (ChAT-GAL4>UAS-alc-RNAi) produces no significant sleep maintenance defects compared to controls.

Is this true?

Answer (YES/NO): NO